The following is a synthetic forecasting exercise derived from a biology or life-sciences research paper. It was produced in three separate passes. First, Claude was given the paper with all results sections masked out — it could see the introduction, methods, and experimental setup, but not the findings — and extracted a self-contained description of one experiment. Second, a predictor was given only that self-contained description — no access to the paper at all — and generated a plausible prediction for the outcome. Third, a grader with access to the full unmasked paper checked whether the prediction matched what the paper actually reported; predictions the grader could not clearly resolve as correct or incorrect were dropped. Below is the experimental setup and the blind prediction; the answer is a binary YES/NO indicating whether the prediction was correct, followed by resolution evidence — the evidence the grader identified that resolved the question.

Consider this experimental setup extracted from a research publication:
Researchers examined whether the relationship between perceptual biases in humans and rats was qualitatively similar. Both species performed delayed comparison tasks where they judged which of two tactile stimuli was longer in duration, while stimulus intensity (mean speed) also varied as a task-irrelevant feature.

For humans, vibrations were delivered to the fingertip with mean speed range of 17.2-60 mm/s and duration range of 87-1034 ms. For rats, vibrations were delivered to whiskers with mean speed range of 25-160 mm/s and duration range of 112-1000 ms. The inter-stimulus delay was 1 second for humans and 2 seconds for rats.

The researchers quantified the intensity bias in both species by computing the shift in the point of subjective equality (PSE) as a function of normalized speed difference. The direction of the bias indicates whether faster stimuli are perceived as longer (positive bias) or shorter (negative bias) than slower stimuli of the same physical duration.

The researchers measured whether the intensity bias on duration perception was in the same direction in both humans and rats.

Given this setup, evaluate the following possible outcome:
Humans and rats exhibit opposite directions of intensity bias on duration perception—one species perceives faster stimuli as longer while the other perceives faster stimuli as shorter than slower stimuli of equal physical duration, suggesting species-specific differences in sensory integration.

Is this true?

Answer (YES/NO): NO